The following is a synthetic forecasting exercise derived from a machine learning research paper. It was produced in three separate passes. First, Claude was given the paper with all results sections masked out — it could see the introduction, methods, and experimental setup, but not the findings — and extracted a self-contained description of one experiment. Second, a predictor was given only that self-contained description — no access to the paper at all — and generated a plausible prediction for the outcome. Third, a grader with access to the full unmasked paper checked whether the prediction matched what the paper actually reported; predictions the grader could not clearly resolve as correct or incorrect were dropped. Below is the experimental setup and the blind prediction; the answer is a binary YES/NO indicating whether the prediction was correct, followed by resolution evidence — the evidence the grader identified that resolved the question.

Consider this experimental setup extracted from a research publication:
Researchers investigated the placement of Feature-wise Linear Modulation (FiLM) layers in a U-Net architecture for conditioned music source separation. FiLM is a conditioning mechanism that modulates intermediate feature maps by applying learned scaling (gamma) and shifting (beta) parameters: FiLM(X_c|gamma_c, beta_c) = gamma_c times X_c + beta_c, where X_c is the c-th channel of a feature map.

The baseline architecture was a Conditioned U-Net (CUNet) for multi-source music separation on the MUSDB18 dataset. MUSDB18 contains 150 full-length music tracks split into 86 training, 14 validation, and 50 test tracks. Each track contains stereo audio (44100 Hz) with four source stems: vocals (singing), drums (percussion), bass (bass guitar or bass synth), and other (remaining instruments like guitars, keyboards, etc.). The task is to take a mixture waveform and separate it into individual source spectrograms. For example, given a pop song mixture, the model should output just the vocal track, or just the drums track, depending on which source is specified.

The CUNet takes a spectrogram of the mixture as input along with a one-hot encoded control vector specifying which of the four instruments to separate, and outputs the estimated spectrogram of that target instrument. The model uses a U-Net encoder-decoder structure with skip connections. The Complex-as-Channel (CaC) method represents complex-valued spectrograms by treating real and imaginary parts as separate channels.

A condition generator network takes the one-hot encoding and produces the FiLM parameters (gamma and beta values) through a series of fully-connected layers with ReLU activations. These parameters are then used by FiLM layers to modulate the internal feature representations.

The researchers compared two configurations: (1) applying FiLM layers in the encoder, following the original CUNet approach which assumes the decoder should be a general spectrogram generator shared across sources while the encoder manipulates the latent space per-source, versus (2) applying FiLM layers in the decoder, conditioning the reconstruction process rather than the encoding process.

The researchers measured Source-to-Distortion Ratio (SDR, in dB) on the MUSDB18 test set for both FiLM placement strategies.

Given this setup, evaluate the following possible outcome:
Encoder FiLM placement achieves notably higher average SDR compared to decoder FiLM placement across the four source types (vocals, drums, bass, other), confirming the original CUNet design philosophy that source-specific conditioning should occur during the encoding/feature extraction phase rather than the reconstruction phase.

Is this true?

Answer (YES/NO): NO